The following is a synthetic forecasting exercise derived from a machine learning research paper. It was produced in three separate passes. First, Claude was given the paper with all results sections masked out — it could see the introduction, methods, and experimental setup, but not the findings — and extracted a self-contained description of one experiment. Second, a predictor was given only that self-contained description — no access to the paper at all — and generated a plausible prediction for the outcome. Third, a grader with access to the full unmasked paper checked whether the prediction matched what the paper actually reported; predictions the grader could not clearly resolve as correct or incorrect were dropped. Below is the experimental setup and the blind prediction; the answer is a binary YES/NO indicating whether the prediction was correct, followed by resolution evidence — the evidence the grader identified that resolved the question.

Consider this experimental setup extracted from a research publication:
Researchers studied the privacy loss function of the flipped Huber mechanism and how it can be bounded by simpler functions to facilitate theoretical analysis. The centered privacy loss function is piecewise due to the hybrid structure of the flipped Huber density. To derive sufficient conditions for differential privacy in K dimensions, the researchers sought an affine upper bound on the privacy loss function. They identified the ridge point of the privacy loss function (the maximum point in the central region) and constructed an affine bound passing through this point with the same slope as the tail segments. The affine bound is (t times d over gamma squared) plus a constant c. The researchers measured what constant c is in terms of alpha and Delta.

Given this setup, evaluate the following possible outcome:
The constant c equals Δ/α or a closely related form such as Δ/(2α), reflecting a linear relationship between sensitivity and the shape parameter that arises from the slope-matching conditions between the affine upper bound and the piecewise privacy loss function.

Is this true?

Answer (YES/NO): NO